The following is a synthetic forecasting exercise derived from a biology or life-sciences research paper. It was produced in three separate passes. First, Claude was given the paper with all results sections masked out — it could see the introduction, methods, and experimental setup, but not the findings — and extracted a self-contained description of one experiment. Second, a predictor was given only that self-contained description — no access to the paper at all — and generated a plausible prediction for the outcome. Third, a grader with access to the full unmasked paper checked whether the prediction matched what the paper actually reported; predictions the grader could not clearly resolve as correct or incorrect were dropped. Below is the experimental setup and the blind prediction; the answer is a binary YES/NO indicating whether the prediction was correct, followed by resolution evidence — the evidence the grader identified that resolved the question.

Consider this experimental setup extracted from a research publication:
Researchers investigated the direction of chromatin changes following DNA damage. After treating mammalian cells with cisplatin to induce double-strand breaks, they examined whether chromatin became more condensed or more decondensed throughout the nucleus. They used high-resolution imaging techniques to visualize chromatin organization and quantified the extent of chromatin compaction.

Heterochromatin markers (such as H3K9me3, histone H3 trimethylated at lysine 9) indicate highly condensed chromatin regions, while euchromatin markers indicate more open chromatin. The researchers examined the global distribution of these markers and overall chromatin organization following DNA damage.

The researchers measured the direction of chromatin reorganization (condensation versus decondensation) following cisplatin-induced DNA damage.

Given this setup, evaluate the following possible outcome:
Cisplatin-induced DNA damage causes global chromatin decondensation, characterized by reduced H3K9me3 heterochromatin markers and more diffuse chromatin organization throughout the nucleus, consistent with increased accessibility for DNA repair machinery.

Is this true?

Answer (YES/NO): NO